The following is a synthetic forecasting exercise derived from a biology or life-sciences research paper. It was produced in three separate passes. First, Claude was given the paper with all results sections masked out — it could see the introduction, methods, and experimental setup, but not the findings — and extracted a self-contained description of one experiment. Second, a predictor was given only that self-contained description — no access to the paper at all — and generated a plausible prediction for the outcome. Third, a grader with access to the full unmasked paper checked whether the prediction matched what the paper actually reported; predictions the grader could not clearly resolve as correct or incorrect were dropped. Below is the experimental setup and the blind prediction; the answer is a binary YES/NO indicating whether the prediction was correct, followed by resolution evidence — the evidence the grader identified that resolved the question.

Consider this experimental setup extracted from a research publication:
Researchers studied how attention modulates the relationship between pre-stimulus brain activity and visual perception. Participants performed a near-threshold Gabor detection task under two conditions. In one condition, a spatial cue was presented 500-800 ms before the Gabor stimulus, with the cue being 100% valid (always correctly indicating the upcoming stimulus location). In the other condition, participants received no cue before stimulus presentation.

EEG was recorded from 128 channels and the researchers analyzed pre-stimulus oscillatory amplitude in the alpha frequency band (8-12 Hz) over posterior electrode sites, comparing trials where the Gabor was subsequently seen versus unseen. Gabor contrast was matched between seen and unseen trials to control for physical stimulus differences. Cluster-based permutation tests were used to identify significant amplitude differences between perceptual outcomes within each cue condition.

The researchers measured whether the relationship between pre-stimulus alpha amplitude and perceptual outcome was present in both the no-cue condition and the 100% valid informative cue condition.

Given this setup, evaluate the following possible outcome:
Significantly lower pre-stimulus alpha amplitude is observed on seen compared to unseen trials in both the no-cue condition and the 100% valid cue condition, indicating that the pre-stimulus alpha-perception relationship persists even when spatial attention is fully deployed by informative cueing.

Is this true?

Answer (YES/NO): NO